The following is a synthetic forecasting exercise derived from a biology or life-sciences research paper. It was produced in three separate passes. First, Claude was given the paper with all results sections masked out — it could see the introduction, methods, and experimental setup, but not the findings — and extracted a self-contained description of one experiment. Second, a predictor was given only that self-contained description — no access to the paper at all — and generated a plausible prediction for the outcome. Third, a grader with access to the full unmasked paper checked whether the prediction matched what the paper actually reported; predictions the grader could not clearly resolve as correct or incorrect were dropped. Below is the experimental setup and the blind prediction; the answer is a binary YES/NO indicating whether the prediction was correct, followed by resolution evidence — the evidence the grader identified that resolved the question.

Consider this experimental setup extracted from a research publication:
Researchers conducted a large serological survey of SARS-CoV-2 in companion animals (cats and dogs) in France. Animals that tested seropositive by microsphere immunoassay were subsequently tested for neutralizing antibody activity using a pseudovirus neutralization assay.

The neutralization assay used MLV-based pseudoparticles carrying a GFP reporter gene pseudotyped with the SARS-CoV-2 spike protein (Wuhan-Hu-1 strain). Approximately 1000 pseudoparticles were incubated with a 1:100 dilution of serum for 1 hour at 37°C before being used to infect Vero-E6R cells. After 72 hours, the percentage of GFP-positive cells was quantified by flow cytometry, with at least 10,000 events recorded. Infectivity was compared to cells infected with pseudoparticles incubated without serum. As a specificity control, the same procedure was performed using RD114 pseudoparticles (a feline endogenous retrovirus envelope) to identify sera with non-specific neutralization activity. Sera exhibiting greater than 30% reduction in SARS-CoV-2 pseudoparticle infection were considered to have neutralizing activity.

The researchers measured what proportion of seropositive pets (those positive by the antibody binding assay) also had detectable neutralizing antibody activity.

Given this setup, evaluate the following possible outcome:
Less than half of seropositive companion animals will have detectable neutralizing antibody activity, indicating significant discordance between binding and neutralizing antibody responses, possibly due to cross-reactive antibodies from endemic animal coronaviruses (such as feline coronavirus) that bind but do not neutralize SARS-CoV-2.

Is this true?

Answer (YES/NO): YES